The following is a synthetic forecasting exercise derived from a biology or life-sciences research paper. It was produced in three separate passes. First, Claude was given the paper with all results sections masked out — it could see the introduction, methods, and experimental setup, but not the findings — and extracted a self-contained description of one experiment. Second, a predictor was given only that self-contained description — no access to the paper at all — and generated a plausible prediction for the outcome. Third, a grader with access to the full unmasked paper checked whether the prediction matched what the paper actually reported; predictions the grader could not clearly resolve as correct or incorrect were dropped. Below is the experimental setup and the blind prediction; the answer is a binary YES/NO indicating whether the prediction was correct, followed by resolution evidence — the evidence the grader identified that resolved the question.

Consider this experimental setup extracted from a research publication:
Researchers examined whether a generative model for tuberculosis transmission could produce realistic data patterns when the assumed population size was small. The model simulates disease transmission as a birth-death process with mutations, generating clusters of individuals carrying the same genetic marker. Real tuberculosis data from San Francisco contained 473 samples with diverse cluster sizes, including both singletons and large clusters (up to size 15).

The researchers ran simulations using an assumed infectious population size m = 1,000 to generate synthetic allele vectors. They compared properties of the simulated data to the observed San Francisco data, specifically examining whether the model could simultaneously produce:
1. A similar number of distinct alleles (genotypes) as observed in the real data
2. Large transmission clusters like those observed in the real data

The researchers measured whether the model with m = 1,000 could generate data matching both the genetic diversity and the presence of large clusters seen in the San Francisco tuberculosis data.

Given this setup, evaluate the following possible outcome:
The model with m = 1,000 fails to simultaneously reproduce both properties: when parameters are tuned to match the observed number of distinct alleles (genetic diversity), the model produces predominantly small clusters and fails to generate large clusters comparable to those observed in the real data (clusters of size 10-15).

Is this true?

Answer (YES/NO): YES